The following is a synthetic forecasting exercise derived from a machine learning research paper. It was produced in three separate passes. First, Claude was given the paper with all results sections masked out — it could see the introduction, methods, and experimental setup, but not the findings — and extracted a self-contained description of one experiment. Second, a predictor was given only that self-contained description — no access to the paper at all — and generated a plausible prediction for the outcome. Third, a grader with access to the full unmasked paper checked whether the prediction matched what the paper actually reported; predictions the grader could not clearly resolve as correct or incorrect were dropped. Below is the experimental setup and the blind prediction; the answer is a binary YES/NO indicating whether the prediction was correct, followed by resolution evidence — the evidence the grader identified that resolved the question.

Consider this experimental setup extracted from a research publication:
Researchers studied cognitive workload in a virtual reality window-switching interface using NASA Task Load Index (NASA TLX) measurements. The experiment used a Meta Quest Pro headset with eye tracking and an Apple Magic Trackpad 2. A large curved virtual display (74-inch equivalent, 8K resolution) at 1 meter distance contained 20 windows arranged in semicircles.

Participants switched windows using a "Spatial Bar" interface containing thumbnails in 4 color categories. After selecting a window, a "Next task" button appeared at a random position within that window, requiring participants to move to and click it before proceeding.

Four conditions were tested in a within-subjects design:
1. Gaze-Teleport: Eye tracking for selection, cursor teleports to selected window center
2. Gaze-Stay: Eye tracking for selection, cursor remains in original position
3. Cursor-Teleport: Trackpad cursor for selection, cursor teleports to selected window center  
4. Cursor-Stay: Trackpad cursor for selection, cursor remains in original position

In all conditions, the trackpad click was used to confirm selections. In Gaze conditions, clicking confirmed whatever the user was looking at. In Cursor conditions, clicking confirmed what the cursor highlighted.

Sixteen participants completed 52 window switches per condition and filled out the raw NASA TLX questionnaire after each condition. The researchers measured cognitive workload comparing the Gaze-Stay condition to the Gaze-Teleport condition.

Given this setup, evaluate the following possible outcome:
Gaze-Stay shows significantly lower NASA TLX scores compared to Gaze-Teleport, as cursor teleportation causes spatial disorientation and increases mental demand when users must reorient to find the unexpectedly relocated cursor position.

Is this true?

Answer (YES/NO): NO